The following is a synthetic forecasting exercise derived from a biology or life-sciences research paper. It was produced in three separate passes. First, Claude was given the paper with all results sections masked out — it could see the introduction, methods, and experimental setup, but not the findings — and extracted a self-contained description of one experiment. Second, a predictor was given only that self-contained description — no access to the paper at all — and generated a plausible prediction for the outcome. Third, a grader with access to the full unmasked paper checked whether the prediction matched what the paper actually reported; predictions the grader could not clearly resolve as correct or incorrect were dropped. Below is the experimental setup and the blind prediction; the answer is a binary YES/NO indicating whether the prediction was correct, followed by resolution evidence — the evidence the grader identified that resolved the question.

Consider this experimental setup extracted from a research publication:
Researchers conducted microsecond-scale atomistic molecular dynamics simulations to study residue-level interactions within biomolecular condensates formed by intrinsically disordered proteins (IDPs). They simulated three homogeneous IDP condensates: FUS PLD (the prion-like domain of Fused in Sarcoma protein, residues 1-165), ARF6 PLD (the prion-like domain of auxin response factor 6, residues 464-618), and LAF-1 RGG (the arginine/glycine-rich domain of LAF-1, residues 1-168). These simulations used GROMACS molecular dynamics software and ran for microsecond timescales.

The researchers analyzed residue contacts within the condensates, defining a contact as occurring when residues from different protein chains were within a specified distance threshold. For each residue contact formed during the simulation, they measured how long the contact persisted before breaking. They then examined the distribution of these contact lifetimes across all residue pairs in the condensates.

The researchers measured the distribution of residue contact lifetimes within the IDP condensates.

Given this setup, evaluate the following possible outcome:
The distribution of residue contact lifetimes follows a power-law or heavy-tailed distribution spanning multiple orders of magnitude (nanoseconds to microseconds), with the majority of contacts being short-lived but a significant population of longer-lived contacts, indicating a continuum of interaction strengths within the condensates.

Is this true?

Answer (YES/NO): NO